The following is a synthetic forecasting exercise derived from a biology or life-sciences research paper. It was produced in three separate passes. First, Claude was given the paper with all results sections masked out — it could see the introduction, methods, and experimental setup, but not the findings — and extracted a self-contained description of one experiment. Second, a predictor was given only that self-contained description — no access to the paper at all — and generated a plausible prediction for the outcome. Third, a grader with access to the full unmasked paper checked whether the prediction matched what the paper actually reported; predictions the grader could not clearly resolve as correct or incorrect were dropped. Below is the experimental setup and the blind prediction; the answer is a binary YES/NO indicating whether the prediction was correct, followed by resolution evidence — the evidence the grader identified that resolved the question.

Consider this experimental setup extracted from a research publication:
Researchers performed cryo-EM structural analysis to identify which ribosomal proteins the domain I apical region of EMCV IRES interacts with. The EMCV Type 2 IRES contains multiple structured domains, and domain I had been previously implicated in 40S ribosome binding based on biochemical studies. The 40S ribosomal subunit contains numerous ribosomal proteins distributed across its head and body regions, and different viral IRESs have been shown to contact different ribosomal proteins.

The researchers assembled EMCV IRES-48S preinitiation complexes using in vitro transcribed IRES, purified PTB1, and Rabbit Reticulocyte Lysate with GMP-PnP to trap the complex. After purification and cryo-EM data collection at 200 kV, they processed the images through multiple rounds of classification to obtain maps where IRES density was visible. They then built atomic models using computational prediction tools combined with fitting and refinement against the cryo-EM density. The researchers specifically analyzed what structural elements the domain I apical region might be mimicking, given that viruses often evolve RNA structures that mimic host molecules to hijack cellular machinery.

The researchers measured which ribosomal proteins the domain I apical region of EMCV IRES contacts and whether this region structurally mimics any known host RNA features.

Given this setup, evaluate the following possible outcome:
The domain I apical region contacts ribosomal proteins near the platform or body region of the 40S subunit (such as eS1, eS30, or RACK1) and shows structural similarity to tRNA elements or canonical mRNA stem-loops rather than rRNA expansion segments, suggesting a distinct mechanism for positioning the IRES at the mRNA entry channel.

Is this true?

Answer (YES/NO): NO